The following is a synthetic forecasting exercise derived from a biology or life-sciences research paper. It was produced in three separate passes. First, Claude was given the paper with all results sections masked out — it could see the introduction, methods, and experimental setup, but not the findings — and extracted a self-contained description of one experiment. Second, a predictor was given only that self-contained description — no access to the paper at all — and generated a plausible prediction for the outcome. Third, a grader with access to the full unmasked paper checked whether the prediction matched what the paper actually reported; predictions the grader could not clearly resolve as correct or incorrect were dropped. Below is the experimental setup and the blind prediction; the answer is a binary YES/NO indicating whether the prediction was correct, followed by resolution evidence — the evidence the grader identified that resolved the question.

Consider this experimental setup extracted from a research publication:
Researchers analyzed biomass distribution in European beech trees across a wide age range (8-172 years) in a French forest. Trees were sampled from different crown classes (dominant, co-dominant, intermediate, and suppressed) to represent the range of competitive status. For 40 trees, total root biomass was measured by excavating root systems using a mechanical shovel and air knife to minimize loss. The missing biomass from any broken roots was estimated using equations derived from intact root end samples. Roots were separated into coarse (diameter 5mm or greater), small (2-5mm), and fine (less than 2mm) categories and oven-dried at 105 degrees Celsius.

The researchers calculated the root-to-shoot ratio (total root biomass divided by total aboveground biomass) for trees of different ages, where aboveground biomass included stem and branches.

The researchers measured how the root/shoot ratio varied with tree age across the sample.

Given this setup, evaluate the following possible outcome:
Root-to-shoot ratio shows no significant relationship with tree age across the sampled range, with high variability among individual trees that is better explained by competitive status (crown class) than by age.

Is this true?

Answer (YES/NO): NO